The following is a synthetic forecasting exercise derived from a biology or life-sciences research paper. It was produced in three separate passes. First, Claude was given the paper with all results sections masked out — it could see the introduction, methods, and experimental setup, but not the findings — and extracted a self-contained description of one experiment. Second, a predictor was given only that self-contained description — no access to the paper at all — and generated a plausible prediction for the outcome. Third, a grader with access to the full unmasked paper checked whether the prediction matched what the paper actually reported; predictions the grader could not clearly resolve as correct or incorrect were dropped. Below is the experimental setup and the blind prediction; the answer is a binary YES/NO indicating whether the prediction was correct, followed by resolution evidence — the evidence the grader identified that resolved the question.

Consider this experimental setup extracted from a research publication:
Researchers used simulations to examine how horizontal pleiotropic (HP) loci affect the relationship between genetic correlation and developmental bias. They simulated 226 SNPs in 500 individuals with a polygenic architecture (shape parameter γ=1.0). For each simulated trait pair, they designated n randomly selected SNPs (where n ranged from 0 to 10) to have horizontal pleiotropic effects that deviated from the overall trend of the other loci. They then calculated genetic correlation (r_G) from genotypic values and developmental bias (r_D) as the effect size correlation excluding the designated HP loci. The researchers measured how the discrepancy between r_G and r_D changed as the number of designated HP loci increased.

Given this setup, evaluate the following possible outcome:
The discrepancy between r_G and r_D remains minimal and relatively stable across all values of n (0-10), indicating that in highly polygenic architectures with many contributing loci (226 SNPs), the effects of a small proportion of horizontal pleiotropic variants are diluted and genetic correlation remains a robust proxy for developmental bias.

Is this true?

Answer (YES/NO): NO